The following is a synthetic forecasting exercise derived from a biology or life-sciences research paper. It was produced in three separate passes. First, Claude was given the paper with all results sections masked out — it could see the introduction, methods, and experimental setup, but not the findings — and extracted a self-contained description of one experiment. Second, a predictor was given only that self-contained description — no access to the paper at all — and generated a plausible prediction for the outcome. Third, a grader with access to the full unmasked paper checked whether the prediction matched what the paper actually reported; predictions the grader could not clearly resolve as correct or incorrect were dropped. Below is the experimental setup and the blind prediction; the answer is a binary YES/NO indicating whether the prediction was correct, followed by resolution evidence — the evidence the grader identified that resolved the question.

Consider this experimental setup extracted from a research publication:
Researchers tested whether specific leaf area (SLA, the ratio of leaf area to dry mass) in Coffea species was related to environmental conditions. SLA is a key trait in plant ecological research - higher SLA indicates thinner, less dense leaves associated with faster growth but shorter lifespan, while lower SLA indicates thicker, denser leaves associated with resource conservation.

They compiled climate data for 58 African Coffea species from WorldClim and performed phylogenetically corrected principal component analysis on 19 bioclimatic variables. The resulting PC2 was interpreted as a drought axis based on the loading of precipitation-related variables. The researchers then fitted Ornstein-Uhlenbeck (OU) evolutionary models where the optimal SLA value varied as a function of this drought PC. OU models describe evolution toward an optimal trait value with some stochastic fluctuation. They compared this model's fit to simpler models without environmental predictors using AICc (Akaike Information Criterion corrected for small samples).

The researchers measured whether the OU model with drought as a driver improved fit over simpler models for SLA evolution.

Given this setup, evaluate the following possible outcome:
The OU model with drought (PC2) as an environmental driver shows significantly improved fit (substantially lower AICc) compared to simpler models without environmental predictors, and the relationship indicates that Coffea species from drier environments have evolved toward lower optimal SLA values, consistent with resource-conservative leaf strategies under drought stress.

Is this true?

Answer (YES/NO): NO